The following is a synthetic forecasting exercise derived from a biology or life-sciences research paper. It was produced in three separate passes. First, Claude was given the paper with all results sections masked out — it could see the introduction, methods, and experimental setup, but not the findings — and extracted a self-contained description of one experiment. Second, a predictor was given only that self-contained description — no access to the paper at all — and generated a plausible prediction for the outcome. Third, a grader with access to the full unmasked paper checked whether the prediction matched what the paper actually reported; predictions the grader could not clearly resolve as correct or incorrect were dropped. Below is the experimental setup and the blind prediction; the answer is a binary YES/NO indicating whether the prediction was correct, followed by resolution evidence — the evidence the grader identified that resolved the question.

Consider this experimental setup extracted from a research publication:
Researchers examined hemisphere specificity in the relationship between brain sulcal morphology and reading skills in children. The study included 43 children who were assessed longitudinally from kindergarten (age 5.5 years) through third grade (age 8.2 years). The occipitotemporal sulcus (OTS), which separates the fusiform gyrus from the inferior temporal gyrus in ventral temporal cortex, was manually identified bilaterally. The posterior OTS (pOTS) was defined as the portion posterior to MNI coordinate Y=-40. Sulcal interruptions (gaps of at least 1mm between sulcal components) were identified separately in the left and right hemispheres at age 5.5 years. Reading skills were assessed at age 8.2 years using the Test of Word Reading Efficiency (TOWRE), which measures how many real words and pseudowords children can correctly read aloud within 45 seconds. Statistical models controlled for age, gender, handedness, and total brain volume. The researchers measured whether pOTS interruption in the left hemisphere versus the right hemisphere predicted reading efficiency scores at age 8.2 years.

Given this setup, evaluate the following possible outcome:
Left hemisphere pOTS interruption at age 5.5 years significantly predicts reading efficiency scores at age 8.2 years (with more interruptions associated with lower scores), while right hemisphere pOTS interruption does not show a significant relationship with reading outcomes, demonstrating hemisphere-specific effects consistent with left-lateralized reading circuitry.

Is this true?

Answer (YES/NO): NO